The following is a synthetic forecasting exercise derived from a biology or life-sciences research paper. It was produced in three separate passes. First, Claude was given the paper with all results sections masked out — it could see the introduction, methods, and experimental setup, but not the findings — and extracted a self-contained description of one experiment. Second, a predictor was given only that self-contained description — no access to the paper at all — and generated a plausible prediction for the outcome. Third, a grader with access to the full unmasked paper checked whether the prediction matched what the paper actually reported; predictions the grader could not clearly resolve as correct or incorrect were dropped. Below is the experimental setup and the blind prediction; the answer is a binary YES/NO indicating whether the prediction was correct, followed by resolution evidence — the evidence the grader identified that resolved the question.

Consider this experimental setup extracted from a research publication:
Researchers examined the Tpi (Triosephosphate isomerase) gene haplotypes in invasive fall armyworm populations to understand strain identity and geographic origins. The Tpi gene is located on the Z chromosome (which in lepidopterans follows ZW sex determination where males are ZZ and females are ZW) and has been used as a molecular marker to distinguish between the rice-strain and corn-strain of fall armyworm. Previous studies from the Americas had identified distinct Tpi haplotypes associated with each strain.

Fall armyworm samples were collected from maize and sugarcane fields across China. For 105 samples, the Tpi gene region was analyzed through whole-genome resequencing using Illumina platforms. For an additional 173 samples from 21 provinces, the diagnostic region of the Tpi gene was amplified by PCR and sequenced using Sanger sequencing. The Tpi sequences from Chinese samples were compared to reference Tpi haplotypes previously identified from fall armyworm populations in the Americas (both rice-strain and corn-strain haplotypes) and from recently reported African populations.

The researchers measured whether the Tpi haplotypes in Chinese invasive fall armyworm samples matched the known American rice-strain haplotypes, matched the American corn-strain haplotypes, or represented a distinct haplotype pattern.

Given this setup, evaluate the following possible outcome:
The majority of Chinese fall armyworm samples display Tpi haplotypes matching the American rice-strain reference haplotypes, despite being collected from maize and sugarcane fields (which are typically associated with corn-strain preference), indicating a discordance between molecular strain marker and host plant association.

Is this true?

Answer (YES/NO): NO